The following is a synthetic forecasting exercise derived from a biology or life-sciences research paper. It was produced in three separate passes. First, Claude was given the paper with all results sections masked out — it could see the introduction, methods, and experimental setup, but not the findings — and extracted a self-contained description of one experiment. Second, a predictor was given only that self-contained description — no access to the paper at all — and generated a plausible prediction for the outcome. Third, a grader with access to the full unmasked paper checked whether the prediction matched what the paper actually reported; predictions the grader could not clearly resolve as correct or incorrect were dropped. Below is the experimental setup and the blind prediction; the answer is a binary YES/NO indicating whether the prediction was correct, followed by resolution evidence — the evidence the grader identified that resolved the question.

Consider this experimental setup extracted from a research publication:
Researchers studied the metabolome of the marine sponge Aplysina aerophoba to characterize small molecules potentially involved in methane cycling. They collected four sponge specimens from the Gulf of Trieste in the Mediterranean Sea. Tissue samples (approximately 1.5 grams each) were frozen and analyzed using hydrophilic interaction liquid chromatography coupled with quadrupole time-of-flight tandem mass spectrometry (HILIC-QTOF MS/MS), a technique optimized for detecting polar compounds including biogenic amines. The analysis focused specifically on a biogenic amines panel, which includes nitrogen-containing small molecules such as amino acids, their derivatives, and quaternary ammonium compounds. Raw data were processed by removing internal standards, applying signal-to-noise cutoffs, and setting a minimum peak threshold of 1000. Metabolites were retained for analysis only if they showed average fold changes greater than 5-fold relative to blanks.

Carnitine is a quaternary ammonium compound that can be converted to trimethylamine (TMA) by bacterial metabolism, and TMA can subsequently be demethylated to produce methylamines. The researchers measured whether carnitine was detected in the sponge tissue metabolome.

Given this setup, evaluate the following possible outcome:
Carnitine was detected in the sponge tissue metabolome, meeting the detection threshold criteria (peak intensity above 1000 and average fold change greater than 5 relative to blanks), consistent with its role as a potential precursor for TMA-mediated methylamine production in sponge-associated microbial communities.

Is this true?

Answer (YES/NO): YES